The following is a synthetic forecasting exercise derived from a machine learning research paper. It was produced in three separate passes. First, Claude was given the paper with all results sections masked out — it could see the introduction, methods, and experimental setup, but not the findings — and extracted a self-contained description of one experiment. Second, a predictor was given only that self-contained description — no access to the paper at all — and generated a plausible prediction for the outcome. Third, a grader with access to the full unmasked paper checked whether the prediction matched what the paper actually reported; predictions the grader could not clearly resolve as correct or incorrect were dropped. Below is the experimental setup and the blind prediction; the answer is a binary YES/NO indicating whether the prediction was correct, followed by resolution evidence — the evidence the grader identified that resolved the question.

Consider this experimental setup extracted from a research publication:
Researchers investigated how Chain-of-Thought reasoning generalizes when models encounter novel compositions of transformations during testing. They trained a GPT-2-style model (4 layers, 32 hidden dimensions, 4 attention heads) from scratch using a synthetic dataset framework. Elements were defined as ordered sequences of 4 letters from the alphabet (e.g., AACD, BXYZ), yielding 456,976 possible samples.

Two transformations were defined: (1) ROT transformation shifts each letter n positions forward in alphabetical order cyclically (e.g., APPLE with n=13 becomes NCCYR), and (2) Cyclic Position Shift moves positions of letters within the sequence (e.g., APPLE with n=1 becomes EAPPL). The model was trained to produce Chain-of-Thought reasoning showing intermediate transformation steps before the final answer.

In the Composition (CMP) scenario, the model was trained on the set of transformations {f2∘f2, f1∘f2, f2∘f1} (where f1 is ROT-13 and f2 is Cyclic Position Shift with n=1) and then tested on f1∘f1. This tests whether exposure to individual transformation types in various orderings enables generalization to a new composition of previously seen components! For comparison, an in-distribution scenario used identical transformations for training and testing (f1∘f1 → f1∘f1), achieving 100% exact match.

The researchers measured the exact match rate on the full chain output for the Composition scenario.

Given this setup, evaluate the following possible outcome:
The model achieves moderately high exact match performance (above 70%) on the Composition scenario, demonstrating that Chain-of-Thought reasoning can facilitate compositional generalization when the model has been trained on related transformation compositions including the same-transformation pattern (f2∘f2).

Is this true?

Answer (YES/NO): NO